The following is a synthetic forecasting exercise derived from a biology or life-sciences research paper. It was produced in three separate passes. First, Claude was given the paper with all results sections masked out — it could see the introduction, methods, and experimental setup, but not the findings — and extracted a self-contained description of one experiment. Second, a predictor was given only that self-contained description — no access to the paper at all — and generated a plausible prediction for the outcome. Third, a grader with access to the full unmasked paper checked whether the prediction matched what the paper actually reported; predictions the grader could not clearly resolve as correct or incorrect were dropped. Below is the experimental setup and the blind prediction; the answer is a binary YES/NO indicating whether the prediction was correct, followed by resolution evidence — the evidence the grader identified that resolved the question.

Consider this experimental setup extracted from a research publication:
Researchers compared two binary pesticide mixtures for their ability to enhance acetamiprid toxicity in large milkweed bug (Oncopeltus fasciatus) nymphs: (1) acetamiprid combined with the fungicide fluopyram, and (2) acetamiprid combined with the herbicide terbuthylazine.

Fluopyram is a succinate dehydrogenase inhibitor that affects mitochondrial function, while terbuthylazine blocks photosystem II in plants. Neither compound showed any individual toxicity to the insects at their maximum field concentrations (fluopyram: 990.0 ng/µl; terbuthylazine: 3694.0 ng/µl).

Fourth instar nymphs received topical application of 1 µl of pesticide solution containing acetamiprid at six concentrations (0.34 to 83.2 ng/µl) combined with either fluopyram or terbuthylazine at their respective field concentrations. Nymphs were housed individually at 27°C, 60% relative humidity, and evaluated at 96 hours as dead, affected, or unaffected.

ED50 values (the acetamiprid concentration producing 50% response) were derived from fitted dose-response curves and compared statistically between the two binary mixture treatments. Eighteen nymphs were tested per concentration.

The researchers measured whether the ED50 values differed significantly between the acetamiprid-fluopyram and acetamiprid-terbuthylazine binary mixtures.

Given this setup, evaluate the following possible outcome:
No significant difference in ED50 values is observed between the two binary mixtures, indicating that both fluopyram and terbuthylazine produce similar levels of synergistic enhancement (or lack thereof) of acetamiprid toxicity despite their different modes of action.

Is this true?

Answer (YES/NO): NO